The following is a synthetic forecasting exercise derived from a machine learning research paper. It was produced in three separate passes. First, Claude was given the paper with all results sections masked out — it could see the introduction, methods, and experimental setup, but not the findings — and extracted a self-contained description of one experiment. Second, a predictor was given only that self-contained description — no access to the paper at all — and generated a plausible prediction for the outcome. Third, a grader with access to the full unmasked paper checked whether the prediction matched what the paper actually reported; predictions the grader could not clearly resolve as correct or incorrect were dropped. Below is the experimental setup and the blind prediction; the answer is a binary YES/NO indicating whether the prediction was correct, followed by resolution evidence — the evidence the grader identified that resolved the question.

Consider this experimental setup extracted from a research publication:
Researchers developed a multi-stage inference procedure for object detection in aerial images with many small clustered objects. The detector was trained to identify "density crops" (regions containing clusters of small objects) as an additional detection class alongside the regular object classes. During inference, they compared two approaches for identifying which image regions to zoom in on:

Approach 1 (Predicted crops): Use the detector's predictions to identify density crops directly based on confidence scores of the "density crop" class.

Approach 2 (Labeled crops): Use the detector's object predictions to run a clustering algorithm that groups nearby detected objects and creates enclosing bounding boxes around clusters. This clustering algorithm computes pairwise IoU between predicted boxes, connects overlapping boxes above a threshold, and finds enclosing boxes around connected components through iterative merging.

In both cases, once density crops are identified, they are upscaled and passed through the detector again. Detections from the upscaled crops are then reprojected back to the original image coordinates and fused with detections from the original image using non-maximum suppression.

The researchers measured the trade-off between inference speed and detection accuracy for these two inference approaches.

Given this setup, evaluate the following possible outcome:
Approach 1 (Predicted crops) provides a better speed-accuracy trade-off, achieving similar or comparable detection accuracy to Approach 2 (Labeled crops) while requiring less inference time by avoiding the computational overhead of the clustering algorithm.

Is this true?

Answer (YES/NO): NO